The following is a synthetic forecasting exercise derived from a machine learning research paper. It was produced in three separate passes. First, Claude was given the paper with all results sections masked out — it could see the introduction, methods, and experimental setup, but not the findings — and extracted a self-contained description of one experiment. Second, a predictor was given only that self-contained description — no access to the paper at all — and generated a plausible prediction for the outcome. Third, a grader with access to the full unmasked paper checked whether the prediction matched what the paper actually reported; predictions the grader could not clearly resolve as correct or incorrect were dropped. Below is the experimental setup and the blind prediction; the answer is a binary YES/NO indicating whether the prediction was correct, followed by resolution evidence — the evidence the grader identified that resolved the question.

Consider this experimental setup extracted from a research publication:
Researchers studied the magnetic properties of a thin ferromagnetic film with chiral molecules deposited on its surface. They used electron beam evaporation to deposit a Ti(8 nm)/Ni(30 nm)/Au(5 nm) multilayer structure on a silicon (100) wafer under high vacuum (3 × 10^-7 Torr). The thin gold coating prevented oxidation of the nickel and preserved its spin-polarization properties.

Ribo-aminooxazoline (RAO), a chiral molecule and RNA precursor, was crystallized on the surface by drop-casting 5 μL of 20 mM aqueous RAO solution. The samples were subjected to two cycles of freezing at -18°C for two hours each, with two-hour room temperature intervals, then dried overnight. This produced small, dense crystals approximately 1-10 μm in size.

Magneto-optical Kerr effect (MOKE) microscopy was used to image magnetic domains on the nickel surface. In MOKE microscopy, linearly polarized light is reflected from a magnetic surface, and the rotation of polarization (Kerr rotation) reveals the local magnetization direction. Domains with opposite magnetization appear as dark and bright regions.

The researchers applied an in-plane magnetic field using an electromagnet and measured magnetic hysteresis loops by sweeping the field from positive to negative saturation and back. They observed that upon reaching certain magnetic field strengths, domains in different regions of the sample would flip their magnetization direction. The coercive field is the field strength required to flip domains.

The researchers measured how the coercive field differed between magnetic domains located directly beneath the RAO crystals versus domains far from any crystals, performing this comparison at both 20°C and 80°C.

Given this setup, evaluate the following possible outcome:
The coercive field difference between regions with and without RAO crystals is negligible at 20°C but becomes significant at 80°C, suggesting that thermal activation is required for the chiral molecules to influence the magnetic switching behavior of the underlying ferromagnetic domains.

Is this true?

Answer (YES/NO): NO